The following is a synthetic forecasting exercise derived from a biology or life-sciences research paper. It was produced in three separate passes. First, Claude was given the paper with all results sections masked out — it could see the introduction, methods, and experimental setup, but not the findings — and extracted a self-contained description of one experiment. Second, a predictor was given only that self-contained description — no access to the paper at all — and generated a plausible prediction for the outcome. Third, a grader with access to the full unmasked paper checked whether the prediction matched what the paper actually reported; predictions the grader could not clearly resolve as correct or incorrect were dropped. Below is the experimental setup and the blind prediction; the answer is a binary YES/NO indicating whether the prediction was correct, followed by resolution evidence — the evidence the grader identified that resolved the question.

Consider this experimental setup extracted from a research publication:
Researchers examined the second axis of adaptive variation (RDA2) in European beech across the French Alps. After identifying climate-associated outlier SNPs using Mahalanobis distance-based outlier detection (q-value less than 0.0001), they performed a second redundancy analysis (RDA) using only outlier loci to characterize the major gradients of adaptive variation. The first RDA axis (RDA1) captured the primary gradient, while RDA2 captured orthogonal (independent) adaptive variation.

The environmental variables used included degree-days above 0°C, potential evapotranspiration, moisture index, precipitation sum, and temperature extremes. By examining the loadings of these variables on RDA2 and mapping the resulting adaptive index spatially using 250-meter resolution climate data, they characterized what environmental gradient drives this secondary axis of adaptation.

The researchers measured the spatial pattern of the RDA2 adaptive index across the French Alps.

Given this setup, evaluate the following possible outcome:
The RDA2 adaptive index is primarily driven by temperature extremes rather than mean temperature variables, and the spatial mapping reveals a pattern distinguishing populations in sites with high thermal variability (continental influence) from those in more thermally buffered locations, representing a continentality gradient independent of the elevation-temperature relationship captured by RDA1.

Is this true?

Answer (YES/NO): NO